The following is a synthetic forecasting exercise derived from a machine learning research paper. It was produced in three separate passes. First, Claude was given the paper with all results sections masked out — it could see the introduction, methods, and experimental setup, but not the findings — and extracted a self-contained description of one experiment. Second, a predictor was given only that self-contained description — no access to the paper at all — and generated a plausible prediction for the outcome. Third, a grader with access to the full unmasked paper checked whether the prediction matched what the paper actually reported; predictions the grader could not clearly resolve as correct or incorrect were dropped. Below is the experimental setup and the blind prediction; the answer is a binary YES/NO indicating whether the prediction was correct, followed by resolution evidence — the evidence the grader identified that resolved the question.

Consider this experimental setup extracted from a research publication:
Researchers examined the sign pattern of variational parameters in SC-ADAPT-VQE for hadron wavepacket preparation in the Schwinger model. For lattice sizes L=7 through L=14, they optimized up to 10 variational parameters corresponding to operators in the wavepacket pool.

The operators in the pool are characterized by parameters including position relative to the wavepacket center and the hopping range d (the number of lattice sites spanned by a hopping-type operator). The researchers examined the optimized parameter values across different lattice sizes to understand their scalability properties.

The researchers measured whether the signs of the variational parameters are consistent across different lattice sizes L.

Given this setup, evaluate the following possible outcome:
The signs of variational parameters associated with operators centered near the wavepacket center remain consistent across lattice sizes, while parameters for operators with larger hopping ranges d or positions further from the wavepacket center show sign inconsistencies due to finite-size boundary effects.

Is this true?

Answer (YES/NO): NO